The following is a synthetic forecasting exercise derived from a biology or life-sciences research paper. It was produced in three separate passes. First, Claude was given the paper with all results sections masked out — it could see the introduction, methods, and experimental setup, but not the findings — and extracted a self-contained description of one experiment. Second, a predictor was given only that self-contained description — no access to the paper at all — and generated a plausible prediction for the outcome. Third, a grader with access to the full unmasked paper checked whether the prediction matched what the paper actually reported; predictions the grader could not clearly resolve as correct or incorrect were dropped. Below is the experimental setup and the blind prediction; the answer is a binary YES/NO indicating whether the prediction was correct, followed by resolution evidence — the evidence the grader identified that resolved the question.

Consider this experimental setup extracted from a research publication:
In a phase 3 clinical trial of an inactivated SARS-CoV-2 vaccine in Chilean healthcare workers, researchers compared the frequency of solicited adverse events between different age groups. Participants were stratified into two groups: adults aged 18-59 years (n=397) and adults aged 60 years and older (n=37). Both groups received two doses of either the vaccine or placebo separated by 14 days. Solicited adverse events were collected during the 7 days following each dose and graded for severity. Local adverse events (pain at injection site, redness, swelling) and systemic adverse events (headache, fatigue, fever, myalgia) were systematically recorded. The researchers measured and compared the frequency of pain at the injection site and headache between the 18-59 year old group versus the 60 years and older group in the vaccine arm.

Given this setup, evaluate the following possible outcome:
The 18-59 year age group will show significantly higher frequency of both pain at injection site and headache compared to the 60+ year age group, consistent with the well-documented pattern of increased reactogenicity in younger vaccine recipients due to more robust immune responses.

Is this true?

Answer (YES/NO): YES